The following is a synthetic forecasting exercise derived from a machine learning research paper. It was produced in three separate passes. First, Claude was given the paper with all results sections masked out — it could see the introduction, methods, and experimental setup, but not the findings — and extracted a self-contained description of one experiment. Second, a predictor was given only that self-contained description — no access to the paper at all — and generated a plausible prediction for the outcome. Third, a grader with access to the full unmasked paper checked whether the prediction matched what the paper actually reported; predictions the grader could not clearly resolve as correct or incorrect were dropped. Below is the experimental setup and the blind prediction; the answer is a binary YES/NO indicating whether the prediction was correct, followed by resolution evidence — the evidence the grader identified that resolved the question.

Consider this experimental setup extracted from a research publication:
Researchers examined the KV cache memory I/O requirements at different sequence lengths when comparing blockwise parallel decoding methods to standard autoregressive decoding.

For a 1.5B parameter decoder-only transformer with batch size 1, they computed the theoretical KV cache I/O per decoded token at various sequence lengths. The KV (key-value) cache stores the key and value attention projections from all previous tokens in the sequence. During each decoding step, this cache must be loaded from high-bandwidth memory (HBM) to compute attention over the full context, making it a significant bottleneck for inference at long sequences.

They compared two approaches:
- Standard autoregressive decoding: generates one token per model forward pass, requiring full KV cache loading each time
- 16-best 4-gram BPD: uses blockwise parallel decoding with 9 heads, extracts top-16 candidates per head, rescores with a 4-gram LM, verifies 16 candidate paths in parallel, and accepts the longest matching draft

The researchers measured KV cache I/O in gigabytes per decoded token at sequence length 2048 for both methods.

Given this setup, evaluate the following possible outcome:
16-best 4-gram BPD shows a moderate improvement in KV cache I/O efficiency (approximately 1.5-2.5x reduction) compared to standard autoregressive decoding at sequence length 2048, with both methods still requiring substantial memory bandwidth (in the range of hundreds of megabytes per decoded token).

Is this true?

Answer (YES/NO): NO